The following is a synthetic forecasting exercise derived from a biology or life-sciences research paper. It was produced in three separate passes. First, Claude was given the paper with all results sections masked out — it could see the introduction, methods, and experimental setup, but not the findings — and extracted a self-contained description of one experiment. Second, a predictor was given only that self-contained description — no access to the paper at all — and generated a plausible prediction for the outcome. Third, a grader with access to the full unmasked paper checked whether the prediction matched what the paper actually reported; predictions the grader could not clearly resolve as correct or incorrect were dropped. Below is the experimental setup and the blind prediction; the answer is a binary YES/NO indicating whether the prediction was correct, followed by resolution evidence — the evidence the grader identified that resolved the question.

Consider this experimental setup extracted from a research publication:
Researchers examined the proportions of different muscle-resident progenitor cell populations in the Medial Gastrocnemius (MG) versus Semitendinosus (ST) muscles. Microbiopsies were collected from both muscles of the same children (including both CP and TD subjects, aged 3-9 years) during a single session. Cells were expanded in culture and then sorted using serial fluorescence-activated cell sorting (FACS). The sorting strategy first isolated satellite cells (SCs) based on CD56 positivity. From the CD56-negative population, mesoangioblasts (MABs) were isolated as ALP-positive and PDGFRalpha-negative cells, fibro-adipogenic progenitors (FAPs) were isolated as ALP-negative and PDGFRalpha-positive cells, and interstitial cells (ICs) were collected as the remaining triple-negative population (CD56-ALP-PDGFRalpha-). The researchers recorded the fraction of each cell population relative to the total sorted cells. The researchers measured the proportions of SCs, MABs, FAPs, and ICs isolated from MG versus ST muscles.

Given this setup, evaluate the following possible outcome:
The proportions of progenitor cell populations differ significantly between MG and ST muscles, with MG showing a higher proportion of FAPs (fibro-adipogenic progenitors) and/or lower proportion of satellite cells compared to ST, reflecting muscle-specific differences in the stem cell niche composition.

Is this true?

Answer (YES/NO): NO